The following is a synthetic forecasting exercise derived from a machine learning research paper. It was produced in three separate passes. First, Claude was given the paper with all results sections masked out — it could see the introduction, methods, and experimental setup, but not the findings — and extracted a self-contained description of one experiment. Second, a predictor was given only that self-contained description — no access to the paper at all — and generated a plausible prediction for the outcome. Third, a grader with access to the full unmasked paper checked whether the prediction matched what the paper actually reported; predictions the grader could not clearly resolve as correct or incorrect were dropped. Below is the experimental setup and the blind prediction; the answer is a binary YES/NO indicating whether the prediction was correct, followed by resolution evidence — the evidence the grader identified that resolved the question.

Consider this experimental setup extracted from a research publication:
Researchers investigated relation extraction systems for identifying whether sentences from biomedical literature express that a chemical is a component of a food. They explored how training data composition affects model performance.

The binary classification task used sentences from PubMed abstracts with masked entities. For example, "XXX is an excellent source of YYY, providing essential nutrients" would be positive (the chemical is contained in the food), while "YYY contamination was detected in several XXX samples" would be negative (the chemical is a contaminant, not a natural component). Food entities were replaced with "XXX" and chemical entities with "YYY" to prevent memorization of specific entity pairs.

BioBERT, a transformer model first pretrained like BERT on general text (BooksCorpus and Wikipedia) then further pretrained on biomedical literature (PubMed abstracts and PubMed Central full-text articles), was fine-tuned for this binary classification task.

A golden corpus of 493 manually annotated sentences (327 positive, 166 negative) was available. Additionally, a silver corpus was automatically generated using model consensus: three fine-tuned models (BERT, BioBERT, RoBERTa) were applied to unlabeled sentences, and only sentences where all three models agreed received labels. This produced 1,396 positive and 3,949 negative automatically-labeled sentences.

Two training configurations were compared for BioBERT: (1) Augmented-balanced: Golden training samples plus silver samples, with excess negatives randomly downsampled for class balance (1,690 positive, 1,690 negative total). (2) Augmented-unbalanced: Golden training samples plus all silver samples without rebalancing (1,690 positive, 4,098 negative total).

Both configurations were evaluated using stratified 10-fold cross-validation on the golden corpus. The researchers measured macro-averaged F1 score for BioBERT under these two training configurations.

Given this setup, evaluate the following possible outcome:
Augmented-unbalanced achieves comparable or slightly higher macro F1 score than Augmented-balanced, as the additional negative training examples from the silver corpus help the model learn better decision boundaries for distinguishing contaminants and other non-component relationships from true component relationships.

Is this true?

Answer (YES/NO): YES